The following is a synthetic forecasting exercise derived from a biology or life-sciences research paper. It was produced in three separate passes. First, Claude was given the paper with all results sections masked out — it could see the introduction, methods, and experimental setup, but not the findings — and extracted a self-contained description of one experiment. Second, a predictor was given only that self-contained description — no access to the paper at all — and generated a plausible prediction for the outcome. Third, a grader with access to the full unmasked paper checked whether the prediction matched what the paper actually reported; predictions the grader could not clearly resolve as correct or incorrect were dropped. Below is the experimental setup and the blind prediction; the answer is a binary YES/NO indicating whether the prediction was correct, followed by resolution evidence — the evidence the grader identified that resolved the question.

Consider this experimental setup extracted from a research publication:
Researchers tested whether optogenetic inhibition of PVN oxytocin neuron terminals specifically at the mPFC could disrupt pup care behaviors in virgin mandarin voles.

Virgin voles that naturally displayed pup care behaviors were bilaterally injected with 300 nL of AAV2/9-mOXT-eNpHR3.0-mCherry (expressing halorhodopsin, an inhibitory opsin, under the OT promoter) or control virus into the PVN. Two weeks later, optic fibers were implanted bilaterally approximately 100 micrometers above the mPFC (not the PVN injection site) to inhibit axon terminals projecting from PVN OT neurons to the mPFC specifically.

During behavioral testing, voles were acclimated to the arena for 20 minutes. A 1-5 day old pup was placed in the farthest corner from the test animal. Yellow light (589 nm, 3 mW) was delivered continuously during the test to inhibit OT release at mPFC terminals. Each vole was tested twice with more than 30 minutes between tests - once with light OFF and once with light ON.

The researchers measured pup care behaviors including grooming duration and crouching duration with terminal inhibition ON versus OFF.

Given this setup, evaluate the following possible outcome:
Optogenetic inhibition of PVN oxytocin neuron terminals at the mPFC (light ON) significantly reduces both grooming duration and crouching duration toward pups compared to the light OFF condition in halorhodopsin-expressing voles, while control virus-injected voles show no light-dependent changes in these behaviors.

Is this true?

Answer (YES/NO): NO